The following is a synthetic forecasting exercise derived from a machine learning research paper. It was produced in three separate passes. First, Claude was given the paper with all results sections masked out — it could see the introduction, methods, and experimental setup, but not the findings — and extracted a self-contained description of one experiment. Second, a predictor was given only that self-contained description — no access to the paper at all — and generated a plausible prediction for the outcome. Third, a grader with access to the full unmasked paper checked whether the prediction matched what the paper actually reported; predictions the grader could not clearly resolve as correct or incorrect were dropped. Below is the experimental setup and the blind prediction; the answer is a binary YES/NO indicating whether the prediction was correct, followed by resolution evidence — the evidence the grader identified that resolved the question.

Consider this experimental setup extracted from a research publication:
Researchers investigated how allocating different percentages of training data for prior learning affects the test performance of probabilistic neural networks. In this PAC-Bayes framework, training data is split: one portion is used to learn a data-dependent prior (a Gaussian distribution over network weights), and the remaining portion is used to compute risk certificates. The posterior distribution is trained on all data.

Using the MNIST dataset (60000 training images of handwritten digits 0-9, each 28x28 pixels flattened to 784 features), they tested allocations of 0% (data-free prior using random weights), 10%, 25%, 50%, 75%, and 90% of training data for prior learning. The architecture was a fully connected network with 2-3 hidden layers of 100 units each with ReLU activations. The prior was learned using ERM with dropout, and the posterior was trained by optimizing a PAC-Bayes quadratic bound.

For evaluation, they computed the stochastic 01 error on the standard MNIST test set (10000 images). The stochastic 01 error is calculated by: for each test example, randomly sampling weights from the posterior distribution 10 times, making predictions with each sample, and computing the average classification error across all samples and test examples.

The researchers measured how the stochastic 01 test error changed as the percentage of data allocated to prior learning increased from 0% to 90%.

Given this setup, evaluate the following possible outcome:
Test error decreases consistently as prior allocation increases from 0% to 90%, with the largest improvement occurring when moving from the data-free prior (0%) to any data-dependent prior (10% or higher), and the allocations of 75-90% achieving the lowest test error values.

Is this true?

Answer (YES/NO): YES